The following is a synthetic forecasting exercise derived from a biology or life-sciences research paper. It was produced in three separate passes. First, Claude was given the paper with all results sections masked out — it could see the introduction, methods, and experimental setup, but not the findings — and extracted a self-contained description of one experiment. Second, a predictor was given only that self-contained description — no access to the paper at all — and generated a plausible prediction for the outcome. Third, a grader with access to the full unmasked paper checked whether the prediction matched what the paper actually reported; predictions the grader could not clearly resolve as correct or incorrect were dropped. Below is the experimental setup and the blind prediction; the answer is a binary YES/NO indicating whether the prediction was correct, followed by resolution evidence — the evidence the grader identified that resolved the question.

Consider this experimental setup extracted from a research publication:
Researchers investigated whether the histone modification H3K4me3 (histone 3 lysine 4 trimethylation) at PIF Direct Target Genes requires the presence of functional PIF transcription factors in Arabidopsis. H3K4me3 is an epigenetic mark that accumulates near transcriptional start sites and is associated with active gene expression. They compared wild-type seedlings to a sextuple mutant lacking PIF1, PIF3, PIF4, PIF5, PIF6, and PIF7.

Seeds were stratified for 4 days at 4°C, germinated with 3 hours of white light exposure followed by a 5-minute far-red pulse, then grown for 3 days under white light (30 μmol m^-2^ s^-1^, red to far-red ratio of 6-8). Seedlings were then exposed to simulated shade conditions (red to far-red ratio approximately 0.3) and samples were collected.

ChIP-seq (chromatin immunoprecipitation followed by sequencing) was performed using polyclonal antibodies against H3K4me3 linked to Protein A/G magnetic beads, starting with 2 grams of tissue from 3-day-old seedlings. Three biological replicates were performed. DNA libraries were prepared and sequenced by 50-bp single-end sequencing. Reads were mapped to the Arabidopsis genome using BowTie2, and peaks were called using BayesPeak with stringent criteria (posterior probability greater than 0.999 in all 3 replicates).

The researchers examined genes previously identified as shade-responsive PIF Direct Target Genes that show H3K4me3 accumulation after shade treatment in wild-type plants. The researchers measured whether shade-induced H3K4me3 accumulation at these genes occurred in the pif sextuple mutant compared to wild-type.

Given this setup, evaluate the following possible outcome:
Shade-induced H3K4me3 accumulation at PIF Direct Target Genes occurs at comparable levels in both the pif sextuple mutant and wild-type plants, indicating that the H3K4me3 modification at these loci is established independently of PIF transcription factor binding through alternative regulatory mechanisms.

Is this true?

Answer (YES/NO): NO